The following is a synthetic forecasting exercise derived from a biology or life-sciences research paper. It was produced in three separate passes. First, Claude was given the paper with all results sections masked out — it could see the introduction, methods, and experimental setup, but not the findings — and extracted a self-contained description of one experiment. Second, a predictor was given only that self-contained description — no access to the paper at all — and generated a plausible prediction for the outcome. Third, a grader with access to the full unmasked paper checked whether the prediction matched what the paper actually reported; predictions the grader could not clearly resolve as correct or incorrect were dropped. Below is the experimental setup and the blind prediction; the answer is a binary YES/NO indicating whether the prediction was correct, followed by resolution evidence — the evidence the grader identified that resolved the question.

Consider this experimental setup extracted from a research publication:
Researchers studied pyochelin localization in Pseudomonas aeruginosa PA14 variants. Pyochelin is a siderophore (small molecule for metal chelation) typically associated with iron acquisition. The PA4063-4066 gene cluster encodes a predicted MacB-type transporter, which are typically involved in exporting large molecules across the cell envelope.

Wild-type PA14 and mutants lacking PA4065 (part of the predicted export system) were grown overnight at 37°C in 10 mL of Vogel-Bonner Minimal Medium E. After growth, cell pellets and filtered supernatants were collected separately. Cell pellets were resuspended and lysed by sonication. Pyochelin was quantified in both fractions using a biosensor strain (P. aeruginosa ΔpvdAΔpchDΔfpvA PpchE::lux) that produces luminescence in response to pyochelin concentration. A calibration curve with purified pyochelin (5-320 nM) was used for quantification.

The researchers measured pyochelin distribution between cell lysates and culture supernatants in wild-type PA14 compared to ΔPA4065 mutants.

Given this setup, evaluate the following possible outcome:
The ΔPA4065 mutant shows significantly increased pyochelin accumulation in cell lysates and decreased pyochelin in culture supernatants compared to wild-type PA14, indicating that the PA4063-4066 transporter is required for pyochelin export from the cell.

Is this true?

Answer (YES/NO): NO